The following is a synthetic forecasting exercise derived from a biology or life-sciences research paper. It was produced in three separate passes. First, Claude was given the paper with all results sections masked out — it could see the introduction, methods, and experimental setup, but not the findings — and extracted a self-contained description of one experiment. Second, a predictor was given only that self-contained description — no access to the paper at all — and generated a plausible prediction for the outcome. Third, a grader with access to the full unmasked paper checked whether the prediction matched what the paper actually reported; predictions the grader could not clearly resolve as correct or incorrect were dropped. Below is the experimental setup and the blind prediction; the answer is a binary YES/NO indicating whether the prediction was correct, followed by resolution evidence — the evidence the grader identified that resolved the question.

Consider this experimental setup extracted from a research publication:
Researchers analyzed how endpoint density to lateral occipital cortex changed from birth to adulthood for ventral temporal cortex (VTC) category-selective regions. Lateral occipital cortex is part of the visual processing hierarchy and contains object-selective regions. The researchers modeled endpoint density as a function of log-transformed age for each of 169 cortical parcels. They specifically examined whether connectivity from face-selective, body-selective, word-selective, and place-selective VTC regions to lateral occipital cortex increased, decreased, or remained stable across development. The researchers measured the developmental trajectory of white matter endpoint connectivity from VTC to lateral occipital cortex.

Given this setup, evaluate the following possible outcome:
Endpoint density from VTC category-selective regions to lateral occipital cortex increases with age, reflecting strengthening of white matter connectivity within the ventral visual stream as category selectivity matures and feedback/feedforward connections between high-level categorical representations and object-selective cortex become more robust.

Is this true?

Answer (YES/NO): NO